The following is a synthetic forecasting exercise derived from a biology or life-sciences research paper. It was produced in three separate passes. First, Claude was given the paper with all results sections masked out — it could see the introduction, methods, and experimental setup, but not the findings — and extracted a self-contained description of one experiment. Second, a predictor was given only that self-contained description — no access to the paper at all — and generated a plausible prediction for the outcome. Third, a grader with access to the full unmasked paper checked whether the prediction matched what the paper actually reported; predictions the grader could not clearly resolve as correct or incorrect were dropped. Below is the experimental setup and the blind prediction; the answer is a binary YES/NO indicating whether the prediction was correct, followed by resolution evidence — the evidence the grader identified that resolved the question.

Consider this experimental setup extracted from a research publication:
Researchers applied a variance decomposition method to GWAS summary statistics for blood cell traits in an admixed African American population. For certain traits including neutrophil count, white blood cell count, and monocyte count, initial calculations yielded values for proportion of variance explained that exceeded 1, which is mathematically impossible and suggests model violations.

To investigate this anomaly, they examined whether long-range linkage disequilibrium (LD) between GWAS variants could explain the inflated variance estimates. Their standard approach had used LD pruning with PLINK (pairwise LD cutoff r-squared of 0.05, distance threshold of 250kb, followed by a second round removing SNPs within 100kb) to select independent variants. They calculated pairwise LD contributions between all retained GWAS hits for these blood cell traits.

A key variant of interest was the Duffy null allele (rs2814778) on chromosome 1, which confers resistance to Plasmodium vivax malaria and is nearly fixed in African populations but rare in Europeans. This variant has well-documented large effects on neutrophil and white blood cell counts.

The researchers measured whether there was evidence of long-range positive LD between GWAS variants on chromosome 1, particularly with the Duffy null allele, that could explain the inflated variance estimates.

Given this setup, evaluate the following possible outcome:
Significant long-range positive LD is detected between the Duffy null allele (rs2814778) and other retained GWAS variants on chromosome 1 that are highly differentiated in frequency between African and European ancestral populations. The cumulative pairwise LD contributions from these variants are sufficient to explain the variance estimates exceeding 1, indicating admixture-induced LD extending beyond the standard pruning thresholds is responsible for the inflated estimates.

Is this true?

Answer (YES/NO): YES